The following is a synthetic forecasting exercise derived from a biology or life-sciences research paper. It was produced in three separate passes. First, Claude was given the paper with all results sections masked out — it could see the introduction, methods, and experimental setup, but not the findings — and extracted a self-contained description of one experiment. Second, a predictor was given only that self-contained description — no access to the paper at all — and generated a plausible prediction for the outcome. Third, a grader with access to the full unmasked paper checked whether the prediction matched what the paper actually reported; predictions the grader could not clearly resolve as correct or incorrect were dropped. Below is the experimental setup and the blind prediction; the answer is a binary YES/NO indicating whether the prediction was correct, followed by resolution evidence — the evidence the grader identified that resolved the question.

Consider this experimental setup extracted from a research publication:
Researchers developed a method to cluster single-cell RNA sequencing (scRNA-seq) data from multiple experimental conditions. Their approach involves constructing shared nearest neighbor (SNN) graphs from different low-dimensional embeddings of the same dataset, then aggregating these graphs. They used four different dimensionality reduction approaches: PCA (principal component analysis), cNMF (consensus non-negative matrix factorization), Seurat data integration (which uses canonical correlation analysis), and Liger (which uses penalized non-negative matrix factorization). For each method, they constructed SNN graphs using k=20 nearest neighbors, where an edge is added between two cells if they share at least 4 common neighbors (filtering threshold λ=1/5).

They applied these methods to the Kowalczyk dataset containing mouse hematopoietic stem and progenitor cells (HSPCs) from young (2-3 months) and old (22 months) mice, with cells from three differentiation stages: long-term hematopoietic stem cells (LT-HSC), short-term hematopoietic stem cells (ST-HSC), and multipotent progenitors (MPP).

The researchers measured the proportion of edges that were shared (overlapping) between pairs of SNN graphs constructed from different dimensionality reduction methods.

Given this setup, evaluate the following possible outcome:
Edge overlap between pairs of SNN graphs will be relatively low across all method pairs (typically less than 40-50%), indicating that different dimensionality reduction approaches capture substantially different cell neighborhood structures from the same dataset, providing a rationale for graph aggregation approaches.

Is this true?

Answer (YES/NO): YES